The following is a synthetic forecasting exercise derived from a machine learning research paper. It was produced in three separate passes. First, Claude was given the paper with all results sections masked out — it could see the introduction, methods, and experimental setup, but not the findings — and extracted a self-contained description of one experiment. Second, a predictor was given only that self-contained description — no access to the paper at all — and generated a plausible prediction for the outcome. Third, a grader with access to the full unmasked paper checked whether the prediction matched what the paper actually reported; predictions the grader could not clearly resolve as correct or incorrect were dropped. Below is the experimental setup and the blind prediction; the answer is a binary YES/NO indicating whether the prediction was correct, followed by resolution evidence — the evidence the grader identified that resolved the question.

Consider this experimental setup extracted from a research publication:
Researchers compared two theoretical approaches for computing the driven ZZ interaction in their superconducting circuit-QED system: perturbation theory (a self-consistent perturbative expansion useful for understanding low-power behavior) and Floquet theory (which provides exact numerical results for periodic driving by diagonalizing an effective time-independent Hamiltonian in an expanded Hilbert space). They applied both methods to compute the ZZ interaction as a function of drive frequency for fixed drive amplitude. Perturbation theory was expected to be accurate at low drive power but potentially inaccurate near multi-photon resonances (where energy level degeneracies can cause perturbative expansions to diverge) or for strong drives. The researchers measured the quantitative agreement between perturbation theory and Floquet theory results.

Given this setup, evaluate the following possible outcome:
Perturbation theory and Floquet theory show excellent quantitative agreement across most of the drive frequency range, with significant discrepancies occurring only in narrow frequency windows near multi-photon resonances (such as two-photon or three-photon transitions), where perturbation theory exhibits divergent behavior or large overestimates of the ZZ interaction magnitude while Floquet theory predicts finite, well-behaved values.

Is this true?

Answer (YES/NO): NO